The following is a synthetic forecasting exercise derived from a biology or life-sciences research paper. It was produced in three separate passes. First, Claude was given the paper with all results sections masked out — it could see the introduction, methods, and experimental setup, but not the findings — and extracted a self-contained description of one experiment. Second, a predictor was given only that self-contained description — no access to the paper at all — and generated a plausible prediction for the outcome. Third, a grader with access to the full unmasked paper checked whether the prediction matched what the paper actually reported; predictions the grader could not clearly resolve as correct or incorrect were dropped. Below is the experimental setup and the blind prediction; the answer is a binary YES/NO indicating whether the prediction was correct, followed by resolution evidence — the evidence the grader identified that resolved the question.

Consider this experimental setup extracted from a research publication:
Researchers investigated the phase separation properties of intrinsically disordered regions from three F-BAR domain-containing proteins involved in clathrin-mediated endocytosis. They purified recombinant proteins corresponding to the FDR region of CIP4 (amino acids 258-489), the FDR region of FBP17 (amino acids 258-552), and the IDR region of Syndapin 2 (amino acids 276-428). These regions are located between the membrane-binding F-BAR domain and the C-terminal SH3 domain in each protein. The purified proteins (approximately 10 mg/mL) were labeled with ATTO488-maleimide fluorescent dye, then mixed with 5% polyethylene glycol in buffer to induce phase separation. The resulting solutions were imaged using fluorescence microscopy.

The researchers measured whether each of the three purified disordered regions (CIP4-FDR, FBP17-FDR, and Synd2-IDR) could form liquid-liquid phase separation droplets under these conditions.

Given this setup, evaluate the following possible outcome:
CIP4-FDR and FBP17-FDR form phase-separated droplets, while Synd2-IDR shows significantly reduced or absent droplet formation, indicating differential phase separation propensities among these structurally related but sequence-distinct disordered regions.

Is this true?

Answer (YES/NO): YES